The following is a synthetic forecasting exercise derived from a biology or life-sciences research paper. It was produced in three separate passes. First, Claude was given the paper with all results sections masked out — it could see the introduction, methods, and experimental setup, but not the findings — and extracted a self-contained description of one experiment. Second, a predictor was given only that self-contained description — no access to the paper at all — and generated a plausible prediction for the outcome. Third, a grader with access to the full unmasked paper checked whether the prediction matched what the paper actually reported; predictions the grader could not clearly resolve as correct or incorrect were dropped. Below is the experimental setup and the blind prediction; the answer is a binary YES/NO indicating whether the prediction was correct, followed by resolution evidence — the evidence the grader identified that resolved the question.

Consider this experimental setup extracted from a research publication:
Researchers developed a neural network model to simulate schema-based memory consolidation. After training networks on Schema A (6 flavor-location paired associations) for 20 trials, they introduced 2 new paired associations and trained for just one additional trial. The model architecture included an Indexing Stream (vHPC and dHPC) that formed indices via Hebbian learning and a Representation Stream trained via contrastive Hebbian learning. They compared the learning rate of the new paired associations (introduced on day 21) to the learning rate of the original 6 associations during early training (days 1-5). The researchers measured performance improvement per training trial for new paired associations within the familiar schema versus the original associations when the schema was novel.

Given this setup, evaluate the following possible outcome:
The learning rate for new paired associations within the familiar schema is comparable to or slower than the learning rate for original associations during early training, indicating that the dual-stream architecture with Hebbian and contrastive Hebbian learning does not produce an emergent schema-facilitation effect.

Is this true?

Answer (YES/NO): NO